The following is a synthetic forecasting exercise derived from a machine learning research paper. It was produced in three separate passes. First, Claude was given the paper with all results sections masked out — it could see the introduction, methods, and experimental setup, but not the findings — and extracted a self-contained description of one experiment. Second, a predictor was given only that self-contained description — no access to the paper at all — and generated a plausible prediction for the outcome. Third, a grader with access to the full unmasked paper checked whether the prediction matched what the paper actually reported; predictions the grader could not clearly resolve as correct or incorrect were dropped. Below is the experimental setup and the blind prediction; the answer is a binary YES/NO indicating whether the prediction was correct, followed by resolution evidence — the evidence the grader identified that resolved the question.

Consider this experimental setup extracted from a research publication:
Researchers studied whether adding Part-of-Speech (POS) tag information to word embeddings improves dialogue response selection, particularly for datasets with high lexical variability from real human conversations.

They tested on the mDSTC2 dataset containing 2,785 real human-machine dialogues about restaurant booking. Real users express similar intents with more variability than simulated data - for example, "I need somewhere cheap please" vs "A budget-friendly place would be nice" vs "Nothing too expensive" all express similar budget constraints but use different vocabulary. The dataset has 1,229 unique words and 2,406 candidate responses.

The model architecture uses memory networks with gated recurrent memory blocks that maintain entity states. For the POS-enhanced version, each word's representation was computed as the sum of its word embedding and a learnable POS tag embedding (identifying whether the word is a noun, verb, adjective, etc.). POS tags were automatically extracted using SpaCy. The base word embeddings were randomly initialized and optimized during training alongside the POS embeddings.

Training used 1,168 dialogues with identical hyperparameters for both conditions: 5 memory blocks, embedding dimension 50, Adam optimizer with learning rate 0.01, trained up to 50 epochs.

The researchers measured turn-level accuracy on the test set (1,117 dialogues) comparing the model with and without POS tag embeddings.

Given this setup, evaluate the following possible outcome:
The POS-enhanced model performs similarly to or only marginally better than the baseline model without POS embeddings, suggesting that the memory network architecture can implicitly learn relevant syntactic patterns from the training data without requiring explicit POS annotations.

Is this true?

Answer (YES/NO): NO